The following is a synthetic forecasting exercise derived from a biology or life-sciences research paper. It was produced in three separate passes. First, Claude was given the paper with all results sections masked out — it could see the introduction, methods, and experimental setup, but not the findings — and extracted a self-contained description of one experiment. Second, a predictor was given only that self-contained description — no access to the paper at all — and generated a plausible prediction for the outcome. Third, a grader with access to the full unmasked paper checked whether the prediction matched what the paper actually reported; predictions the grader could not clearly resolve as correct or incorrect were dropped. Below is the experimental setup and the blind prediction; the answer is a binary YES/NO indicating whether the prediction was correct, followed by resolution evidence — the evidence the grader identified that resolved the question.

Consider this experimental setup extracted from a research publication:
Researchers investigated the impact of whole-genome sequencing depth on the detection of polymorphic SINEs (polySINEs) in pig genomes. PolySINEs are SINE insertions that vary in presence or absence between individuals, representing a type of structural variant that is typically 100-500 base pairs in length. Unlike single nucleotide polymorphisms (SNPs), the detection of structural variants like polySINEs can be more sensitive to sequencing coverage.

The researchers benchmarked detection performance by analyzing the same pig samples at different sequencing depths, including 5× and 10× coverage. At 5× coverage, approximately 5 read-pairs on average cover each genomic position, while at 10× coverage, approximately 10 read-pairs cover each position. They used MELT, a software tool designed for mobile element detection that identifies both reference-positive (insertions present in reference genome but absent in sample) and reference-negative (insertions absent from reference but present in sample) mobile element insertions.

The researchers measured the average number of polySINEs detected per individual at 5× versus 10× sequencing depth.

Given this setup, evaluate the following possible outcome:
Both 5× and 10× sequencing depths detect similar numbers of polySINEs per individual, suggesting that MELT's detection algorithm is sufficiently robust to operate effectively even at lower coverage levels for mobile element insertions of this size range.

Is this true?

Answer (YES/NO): NO